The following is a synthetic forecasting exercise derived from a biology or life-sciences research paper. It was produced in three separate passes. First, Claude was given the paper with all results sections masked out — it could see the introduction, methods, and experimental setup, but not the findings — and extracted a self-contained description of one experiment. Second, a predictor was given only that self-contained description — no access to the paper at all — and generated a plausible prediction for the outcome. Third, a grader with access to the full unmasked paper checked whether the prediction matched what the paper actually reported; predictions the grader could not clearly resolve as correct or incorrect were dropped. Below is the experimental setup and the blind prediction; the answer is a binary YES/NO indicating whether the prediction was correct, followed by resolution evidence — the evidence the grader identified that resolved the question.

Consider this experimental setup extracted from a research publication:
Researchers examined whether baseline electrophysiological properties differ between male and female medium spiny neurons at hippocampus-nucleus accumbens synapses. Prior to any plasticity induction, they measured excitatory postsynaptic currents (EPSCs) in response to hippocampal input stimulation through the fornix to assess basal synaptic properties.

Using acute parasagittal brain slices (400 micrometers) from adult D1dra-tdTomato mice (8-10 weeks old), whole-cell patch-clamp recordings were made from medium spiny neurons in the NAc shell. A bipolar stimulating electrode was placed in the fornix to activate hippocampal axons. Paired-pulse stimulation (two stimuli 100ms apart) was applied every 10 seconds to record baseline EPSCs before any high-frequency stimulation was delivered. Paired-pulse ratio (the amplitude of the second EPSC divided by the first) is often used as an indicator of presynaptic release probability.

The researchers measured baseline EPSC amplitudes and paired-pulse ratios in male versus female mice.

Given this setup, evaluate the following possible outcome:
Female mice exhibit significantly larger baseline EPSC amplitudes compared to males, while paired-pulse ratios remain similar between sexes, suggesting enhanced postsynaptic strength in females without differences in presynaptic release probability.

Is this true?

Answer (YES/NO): NO